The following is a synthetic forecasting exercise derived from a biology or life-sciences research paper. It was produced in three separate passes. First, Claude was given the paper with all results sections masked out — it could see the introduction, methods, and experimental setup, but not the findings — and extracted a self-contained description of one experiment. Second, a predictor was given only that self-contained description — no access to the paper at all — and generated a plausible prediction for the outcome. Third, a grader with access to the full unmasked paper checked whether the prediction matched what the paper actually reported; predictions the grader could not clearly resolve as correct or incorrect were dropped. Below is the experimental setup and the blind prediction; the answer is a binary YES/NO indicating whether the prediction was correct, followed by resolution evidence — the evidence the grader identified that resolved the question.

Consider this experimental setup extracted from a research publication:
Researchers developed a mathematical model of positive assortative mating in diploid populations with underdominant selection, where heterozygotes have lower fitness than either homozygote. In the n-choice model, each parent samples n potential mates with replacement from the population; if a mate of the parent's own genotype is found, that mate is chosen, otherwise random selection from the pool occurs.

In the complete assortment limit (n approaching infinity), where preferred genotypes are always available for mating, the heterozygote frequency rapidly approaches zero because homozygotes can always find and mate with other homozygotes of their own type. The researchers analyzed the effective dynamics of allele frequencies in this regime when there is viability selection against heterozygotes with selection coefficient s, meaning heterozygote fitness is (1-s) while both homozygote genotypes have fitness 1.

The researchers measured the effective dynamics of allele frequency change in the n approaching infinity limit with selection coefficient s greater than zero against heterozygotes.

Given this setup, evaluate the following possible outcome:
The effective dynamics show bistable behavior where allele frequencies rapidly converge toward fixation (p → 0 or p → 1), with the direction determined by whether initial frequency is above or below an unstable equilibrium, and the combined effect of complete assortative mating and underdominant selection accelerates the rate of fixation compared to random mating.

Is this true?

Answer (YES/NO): NO